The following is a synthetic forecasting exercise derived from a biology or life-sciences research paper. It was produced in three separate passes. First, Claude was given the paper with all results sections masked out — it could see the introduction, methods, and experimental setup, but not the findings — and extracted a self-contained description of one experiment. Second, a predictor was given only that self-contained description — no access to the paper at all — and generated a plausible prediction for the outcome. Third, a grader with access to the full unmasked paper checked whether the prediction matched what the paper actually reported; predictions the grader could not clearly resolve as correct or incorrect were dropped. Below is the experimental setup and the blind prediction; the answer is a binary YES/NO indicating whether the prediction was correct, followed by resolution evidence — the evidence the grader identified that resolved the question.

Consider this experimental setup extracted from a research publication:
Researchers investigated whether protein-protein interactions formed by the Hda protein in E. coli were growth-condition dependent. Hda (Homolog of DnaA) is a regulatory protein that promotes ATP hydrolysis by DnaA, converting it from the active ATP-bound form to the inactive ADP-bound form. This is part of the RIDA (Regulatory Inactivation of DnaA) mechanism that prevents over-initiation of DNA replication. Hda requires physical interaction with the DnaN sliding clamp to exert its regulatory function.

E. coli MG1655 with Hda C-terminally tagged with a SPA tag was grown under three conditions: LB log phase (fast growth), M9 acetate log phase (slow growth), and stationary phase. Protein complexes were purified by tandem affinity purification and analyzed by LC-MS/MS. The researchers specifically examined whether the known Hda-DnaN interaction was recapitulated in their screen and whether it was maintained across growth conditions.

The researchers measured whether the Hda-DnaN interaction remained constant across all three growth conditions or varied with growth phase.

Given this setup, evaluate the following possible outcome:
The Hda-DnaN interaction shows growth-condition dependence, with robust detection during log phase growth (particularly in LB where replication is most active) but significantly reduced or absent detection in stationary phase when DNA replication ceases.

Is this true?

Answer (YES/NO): NO